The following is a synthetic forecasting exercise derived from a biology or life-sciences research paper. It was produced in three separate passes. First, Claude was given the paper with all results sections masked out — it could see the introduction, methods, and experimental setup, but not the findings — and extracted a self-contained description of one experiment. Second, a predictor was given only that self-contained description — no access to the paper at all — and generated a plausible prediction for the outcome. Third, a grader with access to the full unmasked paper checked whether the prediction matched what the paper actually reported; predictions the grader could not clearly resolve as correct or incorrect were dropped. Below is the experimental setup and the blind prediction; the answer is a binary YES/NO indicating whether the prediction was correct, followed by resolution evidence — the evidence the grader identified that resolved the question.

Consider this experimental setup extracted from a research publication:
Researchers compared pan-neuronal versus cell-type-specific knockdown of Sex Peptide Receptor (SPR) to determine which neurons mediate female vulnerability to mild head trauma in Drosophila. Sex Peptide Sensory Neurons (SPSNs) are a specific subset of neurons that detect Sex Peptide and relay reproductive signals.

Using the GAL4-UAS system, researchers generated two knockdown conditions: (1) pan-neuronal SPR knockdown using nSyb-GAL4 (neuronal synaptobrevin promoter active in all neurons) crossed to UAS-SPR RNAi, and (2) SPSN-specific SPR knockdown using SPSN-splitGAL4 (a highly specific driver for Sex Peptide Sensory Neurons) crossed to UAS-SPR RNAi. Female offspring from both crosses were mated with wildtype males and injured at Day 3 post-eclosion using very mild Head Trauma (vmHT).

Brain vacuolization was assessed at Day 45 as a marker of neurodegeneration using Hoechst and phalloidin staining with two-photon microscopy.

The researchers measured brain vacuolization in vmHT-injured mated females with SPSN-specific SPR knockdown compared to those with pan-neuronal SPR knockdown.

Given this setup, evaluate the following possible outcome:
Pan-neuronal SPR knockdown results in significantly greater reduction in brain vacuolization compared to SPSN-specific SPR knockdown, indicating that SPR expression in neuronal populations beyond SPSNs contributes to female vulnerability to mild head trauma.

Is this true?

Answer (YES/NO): NO